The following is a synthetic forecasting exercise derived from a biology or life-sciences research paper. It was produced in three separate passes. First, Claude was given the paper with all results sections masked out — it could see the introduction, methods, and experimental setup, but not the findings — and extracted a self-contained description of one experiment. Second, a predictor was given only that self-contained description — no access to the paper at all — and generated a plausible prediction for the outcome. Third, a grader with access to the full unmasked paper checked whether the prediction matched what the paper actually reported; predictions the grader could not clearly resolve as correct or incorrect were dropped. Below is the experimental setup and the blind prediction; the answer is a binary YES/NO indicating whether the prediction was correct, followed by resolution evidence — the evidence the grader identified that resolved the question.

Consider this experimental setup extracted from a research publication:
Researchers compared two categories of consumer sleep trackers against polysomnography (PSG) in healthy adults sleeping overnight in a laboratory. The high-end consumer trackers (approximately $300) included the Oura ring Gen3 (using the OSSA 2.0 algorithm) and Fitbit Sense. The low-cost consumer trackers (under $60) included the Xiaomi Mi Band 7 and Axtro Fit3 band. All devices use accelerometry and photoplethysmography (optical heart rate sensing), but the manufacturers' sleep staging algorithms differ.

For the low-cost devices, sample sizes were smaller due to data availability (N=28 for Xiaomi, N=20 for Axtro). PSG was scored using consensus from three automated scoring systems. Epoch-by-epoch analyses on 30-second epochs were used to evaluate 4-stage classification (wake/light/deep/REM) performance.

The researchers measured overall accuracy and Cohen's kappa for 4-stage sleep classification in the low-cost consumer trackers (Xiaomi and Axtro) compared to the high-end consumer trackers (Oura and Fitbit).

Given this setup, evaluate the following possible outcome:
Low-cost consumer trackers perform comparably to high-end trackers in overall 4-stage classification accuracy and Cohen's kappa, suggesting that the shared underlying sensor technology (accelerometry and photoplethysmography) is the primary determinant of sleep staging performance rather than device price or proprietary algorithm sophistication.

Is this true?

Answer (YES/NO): NO